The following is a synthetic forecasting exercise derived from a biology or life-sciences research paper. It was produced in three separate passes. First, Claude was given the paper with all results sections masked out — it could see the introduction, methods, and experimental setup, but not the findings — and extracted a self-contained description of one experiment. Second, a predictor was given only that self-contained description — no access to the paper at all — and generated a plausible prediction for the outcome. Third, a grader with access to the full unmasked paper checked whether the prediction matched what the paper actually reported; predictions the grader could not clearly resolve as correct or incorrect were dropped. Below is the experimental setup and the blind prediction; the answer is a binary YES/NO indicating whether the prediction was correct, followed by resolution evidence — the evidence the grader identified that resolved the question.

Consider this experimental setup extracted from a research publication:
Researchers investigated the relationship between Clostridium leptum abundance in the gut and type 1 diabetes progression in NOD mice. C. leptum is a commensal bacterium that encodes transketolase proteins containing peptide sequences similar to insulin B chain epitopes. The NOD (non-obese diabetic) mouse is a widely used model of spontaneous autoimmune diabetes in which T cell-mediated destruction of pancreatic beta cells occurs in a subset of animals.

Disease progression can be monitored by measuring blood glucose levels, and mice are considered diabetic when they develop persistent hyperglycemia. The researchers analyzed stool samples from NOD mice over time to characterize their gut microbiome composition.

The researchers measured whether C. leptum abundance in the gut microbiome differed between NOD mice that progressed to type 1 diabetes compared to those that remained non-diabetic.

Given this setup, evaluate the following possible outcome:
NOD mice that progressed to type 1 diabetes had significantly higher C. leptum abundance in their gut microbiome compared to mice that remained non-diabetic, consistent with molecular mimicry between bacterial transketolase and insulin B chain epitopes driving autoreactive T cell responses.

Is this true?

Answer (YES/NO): NO